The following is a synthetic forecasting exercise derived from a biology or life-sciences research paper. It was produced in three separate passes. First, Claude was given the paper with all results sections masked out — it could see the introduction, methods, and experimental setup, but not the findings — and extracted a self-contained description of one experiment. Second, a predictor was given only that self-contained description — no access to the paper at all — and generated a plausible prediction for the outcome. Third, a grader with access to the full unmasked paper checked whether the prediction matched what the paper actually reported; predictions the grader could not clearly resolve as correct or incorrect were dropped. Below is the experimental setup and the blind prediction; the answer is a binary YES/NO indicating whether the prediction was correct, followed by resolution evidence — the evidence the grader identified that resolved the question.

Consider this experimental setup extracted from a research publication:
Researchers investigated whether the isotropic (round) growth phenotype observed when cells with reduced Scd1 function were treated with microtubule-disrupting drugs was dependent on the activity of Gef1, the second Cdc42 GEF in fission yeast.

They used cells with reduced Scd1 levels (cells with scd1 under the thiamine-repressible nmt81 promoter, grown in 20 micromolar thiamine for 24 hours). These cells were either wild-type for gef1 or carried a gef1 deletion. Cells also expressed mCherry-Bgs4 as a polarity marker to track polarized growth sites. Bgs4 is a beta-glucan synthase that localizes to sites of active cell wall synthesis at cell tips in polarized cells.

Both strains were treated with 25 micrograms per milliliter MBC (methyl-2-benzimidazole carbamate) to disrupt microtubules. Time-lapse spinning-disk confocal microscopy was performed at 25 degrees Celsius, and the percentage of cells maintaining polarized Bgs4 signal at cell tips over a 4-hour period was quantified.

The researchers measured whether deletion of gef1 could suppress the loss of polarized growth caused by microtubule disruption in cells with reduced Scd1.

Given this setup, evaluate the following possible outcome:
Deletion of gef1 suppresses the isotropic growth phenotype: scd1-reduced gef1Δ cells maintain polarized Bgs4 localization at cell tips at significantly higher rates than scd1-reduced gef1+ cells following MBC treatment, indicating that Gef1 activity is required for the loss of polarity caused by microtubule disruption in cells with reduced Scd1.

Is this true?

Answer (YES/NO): YES